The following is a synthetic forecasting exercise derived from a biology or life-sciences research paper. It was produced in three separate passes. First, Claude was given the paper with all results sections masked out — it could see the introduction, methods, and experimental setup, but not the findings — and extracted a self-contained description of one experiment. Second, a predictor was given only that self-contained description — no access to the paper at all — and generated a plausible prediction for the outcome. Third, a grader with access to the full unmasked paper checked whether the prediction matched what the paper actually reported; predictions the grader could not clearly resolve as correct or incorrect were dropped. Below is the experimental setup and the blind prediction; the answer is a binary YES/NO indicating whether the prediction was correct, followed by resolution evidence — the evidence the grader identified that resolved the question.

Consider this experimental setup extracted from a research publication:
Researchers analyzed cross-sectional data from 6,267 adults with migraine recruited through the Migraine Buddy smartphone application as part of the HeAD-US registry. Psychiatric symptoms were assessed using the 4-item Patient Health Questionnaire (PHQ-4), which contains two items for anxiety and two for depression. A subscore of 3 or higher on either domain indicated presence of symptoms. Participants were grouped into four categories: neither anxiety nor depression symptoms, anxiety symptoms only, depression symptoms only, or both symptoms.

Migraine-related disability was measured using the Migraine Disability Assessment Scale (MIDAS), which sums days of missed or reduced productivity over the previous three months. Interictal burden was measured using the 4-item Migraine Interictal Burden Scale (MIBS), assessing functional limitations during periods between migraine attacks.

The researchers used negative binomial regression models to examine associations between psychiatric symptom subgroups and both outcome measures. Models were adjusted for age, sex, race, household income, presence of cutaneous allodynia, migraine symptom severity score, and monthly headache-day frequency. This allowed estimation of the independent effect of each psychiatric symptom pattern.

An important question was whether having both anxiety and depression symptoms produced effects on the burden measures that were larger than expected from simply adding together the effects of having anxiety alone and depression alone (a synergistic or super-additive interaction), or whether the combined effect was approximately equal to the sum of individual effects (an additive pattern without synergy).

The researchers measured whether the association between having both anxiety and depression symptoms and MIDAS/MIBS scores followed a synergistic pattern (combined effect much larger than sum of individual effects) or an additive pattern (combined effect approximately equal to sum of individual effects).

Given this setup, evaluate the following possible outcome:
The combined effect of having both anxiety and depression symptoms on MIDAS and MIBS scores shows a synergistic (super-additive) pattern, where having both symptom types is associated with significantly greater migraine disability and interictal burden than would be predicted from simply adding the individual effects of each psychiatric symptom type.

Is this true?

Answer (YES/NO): NO